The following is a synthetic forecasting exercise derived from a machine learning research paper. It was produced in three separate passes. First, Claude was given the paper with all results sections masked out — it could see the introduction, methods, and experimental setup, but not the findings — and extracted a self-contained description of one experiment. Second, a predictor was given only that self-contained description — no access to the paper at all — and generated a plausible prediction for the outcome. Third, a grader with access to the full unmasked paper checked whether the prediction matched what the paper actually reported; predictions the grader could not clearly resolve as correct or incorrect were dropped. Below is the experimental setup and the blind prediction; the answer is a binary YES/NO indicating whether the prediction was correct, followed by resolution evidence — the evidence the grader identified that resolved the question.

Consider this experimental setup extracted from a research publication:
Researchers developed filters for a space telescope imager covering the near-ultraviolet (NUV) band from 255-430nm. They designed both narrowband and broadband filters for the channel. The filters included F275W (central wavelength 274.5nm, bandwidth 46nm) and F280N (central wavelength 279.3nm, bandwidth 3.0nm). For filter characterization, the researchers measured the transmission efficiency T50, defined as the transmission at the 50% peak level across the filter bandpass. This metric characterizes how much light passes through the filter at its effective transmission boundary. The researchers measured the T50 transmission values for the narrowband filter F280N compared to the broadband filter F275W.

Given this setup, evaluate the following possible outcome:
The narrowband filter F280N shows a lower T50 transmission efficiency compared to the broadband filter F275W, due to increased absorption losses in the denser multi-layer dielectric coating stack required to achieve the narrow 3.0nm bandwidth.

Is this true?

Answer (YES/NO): NO